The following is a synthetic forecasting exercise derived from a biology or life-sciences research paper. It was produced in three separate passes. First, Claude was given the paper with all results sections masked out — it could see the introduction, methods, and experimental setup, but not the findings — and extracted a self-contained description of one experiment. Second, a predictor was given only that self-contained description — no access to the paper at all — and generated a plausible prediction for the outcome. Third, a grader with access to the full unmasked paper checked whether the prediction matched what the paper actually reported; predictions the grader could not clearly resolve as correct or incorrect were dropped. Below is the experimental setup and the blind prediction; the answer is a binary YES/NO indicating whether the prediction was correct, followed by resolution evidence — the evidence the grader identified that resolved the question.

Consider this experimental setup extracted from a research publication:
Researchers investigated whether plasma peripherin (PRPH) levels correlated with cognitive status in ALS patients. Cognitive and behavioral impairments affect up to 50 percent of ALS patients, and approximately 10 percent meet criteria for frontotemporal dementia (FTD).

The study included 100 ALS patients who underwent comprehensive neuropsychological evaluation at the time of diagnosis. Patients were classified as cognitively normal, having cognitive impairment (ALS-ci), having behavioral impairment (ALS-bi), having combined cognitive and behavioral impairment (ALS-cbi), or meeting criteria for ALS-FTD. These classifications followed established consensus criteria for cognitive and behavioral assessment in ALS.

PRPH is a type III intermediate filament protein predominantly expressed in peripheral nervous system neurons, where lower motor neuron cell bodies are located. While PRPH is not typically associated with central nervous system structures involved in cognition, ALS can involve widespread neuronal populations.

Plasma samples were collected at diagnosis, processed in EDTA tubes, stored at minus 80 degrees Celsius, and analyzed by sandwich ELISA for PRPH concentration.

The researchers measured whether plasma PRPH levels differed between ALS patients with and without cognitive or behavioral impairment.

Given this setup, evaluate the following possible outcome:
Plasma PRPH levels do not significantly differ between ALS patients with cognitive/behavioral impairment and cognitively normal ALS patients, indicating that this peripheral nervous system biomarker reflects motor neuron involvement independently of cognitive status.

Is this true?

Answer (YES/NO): YES